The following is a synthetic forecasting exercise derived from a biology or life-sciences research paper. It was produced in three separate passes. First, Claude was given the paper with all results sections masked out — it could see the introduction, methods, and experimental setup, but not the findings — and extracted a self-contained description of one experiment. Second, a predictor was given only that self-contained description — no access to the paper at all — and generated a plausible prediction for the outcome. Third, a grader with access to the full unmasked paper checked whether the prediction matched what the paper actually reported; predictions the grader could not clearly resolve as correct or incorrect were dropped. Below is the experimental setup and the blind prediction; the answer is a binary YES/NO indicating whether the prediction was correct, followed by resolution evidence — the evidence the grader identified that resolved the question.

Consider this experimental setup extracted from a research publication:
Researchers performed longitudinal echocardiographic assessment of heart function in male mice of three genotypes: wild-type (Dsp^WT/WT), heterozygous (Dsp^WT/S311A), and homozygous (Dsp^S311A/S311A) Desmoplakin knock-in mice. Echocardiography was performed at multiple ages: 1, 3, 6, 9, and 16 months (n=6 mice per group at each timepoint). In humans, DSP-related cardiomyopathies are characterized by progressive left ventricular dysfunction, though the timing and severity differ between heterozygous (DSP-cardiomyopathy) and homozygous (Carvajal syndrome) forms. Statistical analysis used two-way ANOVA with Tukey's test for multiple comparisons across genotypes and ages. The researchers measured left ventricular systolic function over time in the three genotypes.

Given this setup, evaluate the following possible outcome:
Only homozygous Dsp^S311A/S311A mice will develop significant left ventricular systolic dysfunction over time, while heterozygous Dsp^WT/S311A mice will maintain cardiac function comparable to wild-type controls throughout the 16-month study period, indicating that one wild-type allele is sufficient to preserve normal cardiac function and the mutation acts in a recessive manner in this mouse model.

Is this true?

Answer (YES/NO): YES